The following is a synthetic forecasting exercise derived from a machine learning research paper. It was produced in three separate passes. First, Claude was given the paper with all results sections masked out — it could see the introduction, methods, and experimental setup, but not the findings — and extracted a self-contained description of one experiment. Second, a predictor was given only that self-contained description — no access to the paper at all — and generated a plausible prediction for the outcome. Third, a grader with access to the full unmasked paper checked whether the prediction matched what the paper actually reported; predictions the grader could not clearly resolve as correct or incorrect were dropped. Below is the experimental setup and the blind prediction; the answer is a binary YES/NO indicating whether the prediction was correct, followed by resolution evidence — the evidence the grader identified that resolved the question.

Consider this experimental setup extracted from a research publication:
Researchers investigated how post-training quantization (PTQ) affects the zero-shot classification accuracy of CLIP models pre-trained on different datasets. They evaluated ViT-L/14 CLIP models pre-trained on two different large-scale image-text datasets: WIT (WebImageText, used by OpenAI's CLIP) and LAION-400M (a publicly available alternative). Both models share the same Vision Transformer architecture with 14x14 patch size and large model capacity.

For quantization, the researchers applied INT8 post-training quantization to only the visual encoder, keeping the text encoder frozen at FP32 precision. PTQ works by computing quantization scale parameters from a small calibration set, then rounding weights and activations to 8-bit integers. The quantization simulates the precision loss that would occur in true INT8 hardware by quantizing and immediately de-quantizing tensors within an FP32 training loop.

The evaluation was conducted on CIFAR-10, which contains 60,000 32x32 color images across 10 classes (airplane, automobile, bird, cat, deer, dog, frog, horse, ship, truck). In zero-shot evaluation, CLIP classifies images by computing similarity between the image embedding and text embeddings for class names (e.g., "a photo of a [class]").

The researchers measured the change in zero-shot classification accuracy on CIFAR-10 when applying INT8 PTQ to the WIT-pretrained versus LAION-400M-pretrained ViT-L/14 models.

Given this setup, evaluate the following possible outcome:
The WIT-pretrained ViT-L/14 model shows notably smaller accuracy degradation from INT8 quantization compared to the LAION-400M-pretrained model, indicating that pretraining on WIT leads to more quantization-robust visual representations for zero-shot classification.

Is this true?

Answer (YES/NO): NO